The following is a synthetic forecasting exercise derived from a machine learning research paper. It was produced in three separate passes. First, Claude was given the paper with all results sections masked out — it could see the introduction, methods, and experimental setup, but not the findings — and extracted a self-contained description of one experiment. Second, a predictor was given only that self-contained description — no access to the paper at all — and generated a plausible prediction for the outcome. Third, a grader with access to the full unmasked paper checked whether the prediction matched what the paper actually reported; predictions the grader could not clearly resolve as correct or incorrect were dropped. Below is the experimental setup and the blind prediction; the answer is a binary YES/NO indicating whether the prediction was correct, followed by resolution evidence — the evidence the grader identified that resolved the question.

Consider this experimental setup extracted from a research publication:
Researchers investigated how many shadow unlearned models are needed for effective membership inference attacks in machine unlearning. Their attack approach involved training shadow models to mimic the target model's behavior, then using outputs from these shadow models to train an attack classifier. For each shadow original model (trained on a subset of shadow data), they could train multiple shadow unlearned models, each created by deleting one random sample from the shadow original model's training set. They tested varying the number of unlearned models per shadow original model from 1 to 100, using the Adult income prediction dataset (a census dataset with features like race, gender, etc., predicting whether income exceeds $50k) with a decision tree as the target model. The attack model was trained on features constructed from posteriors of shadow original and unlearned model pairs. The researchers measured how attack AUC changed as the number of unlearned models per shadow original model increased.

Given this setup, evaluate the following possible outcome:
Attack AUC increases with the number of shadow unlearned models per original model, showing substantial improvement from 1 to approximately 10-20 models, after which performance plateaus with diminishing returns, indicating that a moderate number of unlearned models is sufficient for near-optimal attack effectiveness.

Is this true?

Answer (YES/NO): NO